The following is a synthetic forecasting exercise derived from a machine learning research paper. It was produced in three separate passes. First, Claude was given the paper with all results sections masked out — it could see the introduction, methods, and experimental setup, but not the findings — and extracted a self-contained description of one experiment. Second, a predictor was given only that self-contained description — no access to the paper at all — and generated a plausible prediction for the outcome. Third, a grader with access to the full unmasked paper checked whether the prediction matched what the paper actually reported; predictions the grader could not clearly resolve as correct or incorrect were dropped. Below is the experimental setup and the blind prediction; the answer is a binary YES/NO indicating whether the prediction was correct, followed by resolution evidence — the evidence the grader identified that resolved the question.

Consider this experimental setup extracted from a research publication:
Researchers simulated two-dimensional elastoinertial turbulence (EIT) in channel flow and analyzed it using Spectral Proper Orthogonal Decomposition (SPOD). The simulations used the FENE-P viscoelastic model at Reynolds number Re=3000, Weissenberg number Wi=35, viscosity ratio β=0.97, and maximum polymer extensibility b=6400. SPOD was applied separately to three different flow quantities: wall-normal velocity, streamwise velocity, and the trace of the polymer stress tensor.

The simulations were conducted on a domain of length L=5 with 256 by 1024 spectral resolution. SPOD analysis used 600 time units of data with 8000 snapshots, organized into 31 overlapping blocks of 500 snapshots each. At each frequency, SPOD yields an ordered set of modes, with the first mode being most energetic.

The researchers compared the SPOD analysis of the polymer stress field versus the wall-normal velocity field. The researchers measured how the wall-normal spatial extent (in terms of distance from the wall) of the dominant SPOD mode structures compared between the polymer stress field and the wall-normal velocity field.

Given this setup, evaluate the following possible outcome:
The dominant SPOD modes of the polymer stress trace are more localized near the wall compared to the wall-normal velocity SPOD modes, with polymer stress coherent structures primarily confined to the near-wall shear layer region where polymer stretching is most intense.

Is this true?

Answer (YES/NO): YES